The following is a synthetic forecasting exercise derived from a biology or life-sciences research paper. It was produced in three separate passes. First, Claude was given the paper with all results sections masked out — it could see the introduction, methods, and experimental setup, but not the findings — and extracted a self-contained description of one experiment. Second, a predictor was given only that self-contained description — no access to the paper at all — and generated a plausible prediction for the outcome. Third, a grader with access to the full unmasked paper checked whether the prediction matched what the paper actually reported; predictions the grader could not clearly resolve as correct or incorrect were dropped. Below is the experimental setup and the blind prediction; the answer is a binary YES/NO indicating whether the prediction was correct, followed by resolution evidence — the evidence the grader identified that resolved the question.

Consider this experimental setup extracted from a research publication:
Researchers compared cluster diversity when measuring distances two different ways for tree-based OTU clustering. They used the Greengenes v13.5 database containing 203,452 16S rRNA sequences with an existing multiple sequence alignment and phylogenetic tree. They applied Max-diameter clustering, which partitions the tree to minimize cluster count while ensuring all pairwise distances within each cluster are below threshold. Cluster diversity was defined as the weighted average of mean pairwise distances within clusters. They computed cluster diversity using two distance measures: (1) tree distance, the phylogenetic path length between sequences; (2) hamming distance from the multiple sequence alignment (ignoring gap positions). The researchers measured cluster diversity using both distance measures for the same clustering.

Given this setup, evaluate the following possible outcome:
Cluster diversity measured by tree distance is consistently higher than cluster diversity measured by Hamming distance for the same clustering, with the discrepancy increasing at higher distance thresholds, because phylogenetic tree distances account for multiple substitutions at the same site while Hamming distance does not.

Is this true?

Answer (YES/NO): NO